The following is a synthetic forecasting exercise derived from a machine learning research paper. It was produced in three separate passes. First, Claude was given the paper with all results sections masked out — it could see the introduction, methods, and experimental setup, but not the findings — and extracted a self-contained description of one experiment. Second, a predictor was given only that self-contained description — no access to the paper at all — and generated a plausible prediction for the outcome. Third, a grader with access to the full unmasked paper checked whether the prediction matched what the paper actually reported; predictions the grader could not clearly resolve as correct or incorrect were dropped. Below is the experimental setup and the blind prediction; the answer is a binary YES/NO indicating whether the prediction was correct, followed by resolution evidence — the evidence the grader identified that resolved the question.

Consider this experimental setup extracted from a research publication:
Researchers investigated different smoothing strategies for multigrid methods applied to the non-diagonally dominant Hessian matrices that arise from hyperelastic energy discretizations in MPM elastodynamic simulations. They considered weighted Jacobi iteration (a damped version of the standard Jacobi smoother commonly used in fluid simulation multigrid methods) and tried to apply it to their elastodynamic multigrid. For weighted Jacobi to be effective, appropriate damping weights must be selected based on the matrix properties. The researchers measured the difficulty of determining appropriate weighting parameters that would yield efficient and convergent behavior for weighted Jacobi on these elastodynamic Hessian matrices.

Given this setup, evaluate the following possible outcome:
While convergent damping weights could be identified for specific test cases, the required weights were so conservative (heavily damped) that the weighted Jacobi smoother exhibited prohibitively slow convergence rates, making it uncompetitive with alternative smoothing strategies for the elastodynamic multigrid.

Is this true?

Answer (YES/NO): NO